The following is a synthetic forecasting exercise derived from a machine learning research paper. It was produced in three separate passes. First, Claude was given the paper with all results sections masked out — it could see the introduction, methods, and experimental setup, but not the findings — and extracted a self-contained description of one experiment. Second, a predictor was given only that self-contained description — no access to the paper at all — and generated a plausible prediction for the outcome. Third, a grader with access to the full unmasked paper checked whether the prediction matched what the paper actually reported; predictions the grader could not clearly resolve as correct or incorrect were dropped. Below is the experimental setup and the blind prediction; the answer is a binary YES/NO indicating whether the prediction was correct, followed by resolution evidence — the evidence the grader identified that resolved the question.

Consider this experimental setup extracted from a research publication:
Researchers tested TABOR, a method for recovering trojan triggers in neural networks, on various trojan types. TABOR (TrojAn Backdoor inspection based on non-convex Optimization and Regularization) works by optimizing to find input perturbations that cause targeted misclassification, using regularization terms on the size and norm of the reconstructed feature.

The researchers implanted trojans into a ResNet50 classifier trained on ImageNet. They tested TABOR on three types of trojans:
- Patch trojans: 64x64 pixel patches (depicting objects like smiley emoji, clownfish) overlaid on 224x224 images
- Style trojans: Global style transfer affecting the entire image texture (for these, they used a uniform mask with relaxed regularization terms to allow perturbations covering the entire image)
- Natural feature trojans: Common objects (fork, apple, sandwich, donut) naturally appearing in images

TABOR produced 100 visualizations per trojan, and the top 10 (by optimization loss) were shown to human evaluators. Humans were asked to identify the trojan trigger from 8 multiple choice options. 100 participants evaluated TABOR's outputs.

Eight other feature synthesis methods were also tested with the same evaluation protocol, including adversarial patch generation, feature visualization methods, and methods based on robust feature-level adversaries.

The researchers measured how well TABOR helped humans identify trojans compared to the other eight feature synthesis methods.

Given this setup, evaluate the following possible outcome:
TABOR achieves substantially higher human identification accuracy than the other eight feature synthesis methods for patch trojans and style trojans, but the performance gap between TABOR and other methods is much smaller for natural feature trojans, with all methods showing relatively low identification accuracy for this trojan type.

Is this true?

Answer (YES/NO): NO